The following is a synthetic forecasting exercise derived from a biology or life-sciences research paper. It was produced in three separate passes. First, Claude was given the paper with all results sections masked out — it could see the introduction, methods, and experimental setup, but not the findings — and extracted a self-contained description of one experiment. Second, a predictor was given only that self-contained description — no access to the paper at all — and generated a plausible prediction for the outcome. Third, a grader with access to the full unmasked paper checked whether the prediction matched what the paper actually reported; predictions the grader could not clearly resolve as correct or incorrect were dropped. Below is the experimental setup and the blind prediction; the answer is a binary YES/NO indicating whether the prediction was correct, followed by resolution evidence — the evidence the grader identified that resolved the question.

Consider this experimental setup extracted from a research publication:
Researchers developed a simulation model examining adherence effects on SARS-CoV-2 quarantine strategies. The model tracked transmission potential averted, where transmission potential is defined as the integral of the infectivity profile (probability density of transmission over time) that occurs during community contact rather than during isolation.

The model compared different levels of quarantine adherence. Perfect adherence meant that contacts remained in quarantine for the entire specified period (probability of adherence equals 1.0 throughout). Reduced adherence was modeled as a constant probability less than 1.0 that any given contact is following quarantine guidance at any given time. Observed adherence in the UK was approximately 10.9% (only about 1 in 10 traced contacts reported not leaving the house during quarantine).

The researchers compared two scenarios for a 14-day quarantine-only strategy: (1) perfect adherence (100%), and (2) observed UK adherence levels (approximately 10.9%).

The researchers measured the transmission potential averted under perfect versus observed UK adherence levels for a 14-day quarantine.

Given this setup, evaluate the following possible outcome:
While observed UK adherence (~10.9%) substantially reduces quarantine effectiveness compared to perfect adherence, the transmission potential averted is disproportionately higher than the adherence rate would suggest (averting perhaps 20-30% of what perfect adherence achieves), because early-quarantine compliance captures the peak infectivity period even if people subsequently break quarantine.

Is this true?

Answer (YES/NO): NO